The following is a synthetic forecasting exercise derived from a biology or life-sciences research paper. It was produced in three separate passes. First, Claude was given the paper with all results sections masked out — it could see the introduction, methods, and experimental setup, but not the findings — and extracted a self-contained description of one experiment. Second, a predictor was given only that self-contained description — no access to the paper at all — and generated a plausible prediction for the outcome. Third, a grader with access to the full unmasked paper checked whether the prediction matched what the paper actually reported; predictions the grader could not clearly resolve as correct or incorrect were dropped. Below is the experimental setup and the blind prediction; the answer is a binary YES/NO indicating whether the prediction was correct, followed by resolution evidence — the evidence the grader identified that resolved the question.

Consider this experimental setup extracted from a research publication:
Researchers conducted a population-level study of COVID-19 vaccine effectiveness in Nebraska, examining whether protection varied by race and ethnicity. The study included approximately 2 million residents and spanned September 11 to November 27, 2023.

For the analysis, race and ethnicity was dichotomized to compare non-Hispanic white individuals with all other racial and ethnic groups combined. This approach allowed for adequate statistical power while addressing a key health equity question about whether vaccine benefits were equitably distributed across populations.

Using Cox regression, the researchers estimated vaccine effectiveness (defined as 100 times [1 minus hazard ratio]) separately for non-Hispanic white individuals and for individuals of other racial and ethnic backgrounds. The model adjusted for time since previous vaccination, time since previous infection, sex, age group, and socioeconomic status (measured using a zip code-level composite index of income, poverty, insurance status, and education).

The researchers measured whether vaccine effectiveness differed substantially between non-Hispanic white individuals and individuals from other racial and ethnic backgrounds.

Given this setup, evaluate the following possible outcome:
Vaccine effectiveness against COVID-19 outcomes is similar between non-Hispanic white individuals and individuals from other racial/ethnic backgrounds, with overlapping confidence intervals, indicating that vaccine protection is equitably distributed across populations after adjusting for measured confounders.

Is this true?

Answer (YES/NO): YES